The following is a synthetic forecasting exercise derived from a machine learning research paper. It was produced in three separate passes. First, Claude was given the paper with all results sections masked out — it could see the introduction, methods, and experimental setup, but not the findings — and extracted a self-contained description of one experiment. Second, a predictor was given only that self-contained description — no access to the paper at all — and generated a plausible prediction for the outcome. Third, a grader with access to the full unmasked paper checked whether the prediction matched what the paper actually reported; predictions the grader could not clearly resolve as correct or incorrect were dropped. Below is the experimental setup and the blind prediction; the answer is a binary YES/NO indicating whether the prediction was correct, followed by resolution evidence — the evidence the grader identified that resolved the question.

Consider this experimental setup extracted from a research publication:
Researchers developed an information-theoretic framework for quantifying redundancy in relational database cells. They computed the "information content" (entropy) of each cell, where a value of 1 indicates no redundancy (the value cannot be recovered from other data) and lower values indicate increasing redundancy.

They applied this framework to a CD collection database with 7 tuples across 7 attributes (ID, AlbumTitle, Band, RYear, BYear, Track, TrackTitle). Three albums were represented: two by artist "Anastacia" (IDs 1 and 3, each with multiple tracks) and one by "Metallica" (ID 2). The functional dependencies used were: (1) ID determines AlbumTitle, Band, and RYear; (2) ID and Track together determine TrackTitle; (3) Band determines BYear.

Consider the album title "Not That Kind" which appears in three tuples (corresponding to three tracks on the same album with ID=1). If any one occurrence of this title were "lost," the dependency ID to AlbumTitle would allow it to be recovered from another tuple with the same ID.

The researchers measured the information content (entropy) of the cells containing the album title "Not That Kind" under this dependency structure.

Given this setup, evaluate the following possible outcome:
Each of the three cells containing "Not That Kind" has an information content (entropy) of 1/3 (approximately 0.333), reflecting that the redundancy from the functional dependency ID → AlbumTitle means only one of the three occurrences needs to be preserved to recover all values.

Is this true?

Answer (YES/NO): NO